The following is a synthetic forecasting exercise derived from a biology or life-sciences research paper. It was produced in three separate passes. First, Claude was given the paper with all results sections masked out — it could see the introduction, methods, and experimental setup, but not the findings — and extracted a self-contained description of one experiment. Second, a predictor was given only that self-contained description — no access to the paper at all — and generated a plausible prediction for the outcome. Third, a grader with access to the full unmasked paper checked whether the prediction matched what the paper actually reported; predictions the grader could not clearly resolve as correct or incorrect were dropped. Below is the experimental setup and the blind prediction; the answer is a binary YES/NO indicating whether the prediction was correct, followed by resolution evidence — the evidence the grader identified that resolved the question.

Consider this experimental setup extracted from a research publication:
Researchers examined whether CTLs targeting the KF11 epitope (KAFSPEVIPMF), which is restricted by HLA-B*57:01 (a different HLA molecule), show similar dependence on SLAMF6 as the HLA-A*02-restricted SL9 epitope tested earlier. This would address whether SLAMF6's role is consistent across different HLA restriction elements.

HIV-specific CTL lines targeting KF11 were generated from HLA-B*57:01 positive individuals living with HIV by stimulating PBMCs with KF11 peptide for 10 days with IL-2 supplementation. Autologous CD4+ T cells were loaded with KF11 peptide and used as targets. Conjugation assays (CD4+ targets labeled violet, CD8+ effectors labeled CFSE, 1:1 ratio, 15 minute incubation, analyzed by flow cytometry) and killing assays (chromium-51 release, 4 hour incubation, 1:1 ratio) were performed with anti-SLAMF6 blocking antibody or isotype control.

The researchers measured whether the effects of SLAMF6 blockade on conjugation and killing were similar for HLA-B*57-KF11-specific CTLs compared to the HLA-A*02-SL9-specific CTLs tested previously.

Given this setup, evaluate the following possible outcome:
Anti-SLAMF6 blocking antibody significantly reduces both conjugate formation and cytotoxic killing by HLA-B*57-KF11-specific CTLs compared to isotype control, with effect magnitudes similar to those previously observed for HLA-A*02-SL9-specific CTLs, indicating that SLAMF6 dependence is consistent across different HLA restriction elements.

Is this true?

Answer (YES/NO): NO